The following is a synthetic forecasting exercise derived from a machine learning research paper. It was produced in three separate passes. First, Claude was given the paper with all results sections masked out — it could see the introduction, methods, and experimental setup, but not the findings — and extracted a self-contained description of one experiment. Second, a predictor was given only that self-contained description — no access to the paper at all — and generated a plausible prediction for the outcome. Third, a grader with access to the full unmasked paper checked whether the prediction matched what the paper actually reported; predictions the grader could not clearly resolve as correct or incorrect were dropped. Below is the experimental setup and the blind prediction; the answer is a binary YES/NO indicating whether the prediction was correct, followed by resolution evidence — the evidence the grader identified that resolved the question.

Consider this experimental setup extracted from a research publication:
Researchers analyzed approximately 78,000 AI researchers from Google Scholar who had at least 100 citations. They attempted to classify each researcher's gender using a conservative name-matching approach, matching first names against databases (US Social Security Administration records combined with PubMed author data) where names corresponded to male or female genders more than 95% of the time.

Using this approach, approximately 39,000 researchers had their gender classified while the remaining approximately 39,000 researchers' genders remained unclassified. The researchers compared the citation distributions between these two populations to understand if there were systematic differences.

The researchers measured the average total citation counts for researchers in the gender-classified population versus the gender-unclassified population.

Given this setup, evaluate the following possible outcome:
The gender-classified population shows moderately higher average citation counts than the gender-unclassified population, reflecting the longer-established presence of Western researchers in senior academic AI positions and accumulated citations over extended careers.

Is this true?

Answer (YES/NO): NO